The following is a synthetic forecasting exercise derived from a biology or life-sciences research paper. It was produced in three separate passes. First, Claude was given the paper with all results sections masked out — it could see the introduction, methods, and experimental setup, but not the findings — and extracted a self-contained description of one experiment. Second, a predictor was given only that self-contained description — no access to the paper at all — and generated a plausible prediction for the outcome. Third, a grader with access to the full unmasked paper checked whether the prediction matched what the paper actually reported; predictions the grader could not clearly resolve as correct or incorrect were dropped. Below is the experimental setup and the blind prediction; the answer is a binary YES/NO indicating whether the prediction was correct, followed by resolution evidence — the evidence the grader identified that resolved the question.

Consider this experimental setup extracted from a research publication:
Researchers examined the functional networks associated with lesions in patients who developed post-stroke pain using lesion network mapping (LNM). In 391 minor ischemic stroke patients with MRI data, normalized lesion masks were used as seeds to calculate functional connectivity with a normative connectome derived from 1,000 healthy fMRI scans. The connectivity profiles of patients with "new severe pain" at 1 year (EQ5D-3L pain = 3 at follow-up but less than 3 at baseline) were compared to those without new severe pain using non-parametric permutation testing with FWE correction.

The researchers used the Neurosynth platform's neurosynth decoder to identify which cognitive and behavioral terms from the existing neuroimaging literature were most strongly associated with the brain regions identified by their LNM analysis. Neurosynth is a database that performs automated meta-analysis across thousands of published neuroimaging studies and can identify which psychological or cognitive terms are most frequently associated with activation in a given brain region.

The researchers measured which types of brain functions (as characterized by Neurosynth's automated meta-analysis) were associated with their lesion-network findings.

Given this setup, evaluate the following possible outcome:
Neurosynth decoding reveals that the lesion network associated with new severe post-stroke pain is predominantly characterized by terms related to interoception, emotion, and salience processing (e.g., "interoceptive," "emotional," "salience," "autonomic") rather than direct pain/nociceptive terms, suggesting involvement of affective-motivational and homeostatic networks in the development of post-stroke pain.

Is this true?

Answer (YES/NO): NO